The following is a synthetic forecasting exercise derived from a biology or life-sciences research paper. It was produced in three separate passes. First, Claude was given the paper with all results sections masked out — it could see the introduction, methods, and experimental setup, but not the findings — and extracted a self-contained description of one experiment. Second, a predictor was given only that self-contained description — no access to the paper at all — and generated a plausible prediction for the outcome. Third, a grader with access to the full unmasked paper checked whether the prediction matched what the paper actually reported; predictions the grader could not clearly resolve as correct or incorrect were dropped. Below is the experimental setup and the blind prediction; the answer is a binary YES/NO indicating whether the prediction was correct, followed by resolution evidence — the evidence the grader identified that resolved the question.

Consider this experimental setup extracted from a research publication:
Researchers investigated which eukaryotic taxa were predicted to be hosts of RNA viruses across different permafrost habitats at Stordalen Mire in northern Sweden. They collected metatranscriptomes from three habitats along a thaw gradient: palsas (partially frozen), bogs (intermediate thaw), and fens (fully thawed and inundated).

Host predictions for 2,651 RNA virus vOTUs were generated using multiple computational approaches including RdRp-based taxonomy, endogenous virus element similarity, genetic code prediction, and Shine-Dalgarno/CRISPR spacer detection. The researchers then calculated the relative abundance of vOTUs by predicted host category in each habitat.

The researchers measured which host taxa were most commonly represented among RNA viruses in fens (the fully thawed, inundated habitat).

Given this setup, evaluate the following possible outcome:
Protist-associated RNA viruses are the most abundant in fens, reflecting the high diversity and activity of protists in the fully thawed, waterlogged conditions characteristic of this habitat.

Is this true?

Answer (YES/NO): NO